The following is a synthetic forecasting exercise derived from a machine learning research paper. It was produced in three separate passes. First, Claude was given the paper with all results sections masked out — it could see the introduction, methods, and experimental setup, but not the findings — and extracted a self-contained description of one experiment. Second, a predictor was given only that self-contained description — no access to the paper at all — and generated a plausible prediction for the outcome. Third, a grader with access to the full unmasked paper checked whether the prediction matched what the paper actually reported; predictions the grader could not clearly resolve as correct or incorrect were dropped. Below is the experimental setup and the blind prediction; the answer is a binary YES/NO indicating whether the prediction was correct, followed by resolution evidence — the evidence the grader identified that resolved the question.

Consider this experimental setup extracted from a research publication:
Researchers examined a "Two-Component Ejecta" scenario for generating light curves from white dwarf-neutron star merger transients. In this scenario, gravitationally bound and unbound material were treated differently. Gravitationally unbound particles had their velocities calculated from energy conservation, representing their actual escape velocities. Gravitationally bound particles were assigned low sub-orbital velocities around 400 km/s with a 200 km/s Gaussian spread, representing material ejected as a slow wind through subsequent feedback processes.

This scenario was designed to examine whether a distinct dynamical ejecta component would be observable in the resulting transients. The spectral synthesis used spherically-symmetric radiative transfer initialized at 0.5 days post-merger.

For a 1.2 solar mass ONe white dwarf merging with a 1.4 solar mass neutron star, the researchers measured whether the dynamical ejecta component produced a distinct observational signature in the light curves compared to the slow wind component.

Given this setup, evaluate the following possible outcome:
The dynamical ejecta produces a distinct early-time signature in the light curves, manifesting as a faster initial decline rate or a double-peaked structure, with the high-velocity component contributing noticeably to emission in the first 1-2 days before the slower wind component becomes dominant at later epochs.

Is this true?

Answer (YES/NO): NO